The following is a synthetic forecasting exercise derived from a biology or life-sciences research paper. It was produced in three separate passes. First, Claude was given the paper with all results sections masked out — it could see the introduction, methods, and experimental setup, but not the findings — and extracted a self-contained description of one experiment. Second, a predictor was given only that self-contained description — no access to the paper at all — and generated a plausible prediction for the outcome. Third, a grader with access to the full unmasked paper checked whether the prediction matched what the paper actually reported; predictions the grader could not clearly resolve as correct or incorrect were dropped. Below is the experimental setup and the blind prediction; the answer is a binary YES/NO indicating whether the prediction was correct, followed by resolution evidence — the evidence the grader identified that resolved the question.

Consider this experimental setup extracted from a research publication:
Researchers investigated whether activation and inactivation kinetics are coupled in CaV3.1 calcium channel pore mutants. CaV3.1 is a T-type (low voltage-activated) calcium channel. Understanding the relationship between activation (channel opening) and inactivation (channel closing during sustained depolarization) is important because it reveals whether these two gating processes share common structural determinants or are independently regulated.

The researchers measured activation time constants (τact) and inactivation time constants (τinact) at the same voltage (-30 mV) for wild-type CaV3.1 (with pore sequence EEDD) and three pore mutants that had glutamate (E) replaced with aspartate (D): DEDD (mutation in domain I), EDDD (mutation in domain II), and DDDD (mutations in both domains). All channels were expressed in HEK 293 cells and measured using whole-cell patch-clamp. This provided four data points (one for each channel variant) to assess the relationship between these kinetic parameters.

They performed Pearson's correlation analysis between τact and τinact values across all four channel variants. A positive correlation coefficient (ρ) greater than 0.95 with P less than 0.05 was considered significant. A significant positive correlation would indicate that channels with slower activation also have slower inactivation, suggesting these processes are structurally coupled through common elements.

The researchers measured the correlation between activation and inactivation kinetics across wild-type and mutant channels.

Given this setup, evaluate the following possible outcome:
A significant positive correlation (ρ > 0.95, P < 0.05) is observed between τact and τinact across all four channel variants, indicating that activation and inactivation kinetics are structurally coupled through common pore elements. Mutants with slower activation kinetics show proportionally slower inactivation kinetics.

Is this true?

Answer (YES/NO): NO